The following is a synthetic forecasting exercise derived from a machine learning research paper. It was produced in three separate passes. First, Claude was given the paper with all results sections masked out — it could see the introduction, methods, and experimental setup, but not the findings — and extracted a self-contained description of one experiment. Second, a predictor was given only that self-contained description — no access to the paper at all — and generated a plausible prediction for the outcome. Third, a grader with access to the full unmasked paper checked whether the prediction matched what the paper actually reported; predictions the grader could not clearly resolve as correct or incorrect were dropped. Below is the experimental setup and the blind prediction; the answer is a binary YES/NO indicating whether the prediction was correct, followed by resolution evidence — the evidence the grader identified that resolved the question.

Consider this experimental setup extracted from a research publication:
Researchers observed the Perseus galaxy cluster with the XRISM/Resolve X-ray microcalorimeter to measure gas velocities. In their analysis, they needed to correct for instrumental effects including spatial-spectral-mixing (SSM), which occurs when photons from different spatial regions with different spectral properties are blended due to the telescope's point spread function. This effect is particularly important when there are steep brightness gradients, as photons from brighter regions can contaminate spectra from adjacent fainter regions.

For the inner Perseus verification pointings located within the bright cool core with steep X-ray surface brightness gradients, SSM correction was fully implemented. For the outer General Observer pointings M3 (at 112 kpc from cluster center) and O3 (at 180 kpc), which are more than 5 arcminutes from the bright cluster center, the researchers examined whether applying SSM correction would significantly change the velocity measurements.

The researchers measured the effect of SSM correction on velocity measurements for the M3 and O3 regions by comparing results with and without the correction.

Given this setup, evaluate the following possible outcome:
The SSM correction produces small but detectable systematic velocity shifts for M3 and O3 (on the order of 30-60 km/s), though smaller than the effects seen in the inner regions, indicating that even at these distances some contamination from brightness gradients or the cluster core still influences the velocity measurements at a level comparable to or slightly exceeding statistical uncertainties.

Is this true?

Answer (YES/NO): NO